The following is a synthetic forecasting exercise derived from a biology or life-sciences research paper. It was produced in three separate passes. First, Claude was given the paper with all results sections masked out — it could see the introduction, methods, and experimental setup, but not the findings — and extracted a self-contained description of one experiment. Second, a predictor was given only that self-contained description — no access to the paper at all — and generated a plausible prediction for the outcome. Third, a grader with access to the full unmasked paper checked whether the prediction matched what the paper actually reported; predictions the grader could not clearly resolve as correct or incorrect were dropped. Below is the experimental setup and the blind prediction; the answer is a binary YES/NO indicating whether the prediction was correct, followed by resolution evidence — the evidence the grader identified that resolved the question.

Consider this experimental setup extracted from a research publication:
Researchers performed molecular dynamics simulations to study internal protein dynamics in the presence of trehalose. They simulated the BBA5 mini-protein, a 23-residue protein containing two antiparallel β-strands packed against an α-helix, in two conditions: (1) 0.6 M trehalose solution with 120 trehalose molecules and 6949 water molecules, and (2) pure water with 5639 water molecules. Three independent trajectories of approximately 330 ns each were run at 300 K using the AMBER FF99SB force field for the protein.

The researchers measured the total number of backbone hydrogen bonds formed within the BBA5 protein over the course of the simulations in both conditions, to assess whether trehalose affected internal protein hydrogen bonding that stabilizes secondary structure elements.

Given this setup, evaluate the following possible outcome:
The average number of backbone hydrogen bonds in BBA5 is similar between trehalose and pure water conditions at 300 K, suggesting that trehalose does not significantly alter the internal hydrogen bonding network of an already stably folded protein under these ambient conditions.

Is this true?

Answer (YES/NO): NO